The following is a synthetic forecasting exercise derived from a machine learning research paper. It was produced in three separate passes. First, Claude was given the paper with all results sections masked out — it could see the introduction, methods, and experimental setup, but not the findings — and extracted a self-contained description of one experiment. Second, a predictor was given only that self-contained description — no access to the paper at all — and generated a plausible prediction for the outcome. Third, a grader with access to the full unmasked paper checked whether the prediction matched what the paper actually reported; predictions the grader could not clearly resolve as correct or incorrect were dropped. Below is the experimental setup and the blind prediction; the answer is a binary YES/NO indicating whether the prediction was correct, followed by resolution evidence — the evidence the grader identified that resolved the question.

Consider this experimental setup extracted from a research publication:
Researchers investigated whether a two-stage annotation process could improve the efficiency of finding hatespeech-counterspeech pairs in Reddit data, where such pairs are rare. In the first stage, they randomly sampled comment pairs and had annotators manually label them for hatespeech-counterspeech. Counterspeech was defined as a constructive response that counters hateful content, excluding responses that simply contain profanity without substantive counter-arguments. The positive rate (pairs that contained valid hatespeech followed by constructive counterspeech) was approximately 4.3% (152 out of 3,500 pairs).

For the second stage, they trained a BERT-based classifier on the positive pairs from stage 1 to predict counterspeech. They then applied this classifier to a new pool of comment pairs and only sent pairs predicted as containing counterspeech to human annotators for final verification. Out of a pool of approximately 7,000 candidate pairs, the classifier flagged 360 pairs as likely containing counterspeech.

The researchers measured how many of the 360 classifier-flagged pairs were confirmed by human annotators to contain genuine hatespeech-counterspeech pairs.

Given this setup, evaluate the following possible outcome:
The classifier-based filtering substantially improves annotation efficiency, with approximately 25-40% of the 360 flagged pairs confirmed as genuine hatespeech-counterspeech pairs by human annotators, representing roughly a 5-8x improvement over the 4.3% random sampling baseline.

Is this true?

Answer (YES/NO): YES